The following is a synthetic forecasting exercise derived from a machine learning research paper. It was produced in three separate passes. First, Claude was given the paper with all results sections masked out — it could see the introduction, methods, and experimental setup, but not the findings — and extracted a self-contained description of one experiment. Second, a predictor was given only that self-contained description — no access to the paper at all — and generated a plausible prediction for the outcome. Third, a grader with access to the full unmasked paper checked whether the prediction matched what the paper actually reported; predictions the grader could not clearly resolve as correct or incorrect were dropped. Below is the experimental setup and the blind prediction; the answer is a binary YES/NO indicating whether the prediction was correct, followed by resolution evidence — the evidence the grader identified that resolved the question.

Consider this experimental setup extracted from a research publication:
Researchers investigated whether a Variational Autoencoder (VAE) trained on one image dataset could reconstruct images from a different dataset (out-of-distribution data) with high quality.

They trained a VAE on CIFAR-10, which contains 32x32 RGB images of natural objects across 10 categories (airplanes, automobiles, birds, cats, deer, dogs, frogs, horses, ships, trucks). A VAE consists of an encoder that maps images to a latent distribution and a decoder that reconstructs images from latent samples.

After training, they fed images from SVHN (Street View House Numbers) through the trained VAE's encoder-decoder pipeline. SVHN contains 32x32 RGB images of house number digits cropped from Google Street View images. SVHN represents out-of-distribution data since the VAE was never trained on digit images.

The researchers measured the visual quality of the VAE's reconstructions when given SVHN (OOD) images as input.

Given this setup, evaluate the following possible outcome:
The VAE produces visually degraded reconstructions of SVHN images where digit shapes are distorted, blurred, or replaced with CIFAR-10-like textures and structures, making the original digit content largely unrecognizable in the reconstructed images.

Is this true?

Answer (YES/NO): NO